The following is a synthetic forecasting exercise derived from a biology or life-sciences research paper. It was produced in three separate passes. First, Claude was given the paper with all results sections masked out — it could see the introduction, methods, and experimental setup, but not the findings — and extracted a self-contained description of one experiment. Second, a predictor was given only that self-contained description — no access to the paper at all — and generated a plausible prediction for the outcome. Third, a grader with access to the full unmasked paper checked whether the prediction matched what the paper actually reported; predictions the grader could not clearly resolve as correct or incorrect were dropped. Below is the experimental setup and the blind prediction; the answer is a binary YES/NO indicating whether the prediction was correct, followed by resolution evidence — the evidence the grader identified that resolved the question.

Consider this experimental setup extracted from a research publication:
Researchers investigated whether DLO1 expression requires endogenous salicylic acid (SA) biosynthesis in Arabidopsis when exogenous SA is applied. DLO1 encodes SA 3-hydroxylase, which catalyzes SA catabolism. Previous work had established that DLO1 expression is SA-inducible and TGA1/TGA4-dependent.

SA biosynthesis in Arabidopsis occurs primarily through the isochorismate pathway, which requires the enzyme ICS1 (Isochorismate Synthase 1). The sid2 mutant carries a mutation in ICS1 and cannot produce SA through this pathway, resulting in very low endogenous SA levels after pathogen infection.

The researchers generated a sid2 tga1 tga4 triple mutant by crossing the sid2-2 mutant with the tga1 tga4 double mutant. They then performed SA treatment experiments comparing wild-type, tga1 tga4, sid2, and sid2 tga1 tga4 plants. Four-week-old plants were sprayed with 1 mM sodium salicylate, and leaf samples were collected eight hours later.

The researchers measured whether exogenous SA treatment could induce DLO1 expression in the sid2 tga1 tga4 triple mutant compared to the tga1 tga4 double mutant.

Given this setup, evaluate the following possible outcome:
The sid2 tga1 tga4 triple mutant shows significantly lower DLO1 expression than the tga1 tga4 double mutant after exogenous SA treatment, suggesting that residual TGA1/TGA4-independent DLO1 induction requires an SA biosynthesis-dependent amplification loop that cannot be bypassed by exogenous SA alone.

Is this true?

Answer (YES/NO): NO